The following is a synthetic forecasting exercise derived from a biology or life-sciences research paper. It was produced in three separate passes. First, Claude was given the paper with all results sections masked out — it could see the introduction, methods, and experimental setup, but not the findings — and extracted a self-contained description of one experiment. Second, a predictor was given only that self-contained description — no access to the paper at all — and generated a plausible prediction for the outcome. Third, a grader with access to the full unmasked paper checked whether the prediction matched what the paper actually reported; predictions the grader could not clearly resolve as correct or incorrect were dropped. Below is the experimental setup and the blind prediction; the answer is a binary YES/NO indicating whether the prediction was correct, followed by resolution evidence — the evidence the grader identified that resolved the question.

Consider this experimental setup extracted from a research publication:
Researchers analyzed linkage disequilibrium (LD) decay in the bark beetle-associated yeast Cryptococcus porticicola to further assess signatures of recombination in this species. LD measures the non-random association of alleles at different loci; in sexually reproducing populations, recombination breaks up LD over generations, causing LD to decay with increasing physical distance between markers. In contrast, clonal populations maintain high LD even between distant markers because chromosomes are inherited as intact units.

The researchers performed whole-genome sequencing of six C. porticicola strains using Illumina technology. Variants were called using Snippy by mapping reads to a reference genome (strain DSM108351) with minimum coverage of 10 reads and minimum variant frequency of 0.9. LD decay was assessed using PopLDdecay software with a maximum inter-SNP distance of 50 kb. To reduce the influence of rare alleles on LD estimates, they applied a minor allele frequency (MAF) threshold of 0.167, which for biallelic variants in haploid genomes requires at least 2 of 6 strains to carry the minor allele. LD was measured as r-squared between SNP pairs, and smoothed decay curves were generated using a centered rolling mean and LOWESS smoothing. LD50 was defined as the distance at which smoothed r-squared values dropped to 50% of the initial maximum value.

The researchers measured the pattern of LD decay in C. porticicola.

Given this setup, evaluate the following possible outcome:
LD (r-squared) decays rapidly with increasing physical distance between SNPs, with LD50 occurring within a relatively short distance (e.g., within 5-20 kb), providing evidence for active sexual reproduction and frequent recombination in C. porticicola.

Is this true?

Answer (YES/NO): YES